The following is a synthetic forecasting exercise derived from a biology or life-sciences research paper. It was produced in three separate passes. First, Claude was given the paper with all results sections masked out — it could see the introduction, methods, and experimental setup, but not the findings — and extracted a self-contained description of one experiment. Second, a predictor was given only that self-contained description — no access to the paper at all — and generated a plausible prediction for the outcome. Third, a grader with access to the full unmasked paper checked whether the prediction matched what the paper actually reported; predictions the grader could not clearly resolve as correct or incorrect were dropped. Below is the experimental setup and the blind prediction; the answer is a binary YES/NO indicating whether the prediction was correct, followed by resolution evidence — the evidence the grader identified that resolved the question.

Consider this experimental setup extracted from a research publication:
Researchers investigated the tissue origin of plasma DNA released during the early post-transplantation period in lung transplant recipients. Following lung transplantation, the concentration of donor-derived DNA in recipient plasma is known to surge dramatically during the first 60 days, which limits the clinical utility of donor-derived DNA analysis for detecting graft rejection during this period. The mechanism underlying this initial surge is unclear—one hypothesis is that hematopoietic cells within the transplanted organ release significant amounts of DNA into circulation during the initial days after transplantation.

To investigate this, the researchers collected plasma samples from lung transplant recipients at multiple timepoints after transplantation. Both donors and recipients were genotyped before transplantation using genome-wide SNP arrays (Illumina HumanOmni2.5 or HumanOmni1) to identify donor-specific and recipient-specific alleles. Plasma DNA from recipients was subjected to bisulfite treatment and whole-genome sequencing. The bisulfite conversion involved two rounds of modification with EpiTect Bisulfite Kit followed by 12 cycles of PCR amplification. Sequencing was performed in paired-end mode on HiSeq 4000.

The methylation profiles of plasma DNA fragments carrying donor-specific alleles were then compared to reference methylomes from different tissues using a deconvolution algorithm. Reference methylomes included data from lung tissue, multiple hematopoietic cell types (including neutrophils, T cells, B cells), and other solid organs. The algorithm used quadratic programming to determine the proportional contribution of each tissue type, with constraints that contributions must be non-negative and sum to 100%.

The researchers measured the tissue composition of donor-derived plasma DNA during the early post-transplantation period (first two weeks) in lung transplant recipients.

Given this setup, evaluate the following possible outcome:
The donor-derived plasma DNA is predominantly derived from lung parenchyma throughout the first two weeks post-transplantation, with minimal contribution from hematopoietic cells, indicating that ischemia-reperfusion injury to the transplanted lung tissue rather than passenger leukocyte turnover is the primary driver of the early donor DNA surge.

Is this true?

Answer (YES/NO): NO